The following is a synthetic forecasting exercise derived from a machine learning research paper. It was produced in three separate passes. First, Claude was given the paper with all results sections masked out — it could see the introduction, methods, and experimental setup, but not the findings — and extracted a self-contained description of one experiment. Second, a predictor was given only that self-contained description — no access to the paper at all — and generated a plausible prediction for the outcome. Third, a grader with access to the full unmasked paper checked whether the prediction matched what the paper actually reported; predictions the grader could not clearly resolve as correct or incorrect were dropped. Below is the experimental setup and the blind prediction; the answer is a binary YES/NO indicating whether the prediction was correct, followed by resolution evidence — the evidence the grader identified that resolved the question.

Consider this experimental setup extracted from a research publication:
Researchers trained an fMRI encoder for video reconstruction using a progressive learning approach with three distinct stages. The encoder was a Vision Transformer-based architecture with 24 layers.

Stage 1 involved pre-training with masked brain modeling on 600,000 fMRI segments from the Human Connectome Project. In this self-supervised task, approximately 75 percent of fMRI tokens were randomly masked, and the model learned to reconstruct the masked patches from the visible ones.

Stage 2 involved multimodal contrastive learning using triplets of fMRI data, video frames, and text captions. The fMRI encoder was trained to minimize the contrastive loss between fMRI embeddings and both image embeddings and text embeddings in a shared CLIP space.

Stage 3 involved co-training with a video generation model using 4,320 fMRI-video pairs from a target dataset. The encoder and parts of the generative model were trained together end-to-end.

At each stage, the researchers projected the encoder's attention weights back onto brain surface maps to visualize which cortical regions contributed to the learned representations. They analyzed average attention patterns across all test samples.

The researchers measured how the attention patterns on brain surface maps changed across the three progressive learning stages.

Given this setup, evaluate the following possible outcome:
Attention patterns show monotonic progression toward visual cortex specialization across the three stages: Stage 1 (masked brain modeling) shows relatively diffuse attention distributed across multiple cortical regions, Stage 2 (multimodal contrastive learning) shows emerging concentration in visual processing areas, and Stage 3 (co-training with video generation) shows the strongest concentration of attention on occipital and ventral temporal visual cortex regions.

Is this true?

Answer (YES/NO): NO